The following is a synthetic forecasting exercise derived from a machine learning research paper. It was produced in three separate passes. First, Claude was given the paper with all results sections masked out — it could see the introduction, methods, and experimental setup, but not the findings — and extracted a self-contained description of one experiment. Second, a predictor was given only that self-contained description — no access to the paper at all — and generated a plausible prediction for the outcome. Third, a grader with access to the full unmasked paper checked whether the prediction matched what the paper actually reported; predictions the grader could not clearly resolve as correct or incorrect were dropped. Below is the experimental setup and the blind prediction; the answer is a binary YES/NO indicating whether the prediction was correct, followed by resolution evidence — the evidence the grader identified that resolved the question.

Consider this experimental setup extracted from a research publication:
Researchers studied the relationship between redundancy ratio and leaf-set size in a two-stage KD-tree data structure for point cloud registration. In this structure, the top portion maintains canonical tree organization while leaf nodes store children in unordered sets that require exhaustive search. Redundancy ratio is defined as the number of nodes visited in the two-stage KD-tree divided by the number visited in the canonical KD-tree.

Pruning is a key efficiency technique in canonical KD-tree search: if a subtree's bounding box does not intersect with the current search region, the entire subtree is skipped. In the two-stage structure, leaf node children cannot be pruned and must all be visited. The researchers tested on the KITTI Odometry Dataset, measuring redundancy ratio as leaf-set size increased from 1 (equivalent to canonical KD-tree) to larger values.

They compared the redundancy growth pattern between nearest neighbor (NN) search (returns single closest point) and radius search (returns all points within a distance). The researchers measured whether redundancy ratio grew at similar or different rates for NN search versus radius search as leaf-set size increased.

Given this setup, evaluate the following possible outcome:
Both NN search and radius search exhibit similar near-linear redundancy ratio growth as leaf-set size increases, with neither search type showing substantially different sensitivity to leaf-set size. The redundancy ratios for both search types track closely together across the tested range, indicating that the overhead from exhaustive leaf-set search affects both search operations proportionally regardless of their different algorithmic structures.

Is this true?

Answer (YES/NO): NO